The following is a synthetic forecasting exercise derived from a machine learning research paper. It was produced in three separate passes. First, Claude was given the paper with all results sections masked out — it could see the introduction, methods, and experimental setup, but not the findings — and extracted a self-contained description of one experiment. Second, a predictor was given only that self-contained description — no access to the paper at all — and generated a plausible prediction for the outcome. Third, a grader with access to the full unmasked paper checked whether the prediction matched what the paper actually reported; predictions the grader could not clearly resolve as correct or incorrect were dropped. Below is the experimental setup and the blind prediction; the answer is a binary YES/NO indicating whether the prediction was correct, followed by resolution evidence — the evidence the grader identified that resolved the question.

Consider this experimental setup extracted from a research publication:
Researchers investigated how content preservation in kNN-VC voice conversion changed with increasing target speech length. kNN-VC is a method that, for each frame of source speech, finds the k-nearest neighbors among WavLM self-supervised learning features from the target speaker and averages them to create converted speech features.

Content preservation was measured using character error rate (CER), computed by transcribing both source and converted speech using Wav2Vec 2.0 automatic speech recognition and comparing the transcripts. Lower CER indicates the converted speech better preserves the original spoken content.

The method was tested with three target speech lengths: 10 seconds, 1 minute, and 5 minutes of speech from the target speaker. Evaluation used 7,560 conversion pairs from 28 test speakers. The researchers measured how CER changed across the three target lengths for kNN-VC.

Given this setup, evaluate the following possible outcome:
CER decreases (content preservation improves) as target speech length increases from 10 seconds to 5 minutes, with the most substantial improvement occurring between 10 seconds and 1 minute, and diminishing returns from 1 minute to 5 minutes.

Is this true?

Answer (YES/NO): YES